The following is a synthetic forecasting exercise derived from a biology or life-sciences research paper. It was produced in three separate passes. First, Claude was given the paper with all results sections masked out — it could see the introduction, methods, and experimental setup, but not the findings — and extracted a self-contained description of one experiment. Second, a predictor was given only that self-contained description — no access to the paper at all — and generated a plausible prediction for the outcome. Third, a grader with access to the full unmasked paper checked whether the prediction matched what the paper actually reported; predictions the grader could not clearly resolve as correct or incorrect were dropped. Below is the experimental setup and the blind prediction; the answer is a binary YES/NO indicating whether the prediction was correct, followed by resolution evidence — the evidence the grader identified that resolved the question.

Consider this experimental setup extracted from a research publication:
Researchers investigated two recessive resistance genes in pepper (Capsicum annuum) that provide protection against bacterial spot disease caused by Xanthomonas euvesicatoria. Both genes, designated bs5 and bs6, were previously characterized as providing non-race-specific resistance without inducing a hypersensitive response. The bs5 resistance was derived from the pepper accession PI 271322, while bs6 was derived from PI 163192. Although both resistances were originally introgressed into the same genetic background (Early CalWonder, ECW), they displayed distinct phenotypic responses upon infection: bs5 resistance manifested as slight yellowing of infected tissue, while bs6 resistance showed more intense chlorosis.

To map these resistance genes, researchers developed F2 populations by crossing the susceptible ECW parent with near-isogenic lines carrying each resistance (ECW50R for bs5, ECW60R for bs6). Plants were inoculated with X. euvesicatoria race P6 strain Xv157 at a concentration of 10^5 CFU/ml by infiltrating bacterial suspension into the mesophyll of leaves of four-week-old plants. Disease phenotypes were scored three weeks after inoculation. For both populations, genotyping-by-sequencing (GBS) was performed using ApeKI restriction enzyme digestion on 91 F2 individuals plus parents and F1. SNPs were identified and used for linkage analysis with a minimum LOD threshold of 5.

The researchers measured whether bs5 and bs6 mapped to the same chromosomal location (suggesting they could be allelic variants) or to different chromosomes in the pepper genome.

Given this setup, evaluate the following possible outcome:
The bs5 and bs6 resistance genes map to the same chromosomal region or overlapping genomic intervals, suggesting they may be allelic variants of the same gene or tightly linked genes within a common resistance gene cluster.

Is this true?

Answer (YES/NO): NO